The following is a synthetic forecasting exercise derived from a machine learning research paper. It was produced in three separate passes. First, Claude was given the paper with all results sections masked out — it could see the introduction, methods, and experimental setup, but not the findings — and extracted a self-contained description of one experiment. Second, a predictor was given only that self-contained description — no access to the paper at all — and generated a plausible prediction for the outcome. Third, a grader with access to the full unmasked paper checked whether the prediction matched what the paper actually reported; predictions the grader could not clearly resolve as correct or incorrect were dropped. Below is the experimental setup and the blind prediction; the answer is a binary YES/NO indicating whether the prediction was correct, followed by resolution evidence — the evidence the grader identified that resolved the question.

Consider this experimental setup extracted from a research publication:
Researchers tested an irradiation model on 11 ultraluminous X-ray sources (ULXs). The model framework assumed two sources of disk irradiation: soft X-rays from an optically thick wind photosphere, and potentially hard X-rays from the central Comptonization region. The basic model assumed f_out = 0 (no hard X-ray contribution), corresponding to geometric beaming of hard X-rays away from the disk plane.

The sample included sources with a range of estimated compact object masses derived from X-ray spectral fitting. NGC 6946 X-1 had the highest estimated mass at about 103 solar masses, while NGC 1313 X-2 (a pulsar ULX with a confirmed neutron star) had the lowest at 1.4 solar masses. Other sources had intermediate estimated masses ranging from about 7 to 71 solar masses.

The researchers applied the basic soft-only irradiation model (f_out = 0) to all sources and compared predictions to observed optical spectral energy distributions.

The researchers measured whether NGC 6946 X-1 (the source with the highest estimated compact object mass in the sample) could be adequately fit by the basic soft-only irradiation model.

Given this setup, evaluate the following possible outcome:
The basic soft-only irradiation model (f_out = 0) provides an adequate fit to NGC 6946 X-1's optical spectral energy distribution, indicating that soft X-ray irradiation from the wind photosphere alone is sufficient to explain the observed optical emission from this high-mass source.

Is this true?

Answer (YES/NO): YES